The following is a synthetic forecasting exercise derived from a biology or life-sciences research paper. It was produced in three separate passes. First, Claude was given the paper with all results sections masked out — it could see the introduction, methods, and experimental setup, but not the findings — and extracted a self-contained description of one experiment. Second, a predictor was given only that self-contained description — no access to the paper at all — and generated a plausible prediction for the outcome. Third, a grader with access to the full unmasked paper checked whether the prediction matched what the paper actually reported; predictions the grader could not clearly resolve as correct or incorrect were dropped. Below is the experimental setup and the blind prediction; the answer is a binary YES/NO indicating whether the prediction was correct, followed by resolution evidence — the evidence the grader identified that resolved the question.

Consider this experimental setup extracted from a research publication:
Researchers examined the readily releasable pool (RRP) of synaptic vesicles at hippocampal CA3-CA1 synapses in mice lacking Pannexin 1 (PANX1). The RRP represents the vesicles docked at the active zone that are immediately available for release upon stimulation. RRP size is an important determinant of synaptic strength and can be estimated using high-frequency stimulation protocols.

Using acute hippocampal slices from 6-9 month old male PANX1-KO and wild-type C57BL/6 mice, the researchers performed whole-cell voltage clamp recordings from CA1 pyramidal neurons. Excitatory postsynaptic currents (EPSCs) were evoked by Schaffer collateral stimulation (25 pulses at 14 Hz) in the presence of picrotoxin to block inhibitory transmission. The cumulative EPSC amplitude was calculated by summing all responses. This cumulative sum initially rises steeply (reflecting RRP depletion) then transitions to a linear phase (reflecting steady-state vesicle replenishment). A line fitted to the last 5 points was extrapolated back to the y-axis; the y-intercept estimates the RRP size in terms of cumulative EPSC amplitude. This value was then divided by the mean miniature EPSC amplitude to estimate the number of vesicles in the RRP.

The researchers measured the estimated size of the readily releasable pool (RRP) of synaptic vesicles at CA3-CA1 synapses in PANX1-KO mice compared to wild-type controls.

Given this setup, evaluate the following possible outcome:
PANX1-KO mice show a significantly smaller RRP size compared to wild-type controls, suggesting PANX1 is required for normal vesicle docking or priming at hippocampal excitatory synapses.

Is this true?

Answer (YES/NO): NO